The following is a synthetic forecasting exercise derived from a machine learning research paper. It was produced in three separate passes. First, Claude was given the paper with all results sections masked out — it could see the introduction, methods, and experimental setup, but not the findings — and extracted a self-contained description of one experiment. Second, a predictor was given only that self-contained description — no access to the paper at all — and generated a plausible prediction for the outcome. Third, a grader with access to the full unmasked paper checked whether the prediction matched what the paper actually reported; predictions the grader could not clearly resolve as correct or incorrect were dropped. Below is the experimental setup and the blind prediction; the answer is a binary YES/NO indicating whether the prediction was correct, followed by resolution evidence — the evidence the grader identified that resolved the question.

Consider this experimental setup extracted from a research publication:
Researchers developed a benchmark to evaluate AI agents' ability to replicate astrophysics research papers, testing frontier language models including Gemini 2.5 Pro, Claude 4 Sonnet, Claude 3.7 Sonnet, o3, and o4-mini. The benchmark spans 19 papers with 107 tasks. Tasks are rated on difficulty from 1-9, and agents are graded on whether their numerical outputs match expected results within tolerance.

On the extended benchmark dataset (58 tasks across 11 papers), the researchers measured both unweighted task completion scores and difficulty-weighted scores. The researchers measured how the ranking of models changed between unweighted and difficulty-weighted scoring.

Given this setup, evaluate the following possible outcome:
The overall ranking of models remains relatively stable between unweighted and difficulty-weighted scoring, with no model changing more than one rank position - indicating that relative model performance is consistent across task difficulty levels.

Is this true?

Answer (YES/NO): YES